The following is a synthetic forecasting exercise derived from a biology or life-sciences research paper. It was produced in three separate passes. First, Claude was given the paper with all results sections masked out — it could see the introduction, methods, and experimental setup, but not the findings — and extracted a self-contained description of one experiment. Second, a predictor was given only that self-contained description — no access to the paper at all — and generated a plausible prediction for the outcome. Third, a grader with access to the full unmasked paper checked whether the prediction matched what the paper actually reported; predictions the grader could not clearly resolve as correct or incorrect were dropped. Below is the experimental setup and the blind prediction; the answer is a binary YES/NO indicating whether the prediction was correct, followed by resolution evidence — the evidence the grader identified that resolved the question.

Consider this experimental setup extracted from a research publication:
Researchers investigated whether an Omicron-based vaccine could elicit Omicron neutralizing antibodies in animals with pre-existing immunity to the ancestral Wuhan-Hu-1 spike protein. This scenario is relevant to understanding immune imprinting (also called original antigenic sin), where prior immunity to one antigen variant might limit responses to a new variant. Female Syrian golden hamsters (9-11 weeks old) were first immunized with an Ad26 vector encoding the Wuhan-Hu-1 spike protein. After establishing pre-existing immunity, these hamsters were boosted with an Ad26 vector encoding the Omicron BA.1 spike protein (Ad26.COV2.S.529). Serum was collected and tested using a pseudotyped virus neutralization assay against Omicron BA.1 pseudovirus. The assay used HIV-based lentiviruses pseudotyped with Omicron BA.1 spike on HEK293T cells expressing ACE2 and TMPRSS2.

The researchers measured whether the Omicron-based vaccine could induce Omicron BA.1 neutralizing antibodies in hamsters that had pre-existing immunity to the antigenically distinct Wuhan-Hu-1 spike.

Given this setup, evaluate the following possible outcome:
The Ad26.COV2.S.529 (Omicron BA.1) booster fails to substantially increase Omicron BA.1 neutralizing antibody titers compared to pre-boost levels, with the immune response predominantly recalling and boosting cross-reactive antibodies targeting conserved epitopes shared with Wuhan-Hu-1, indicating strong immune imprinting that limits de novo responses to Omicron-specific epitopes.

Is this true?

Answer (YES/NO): NO